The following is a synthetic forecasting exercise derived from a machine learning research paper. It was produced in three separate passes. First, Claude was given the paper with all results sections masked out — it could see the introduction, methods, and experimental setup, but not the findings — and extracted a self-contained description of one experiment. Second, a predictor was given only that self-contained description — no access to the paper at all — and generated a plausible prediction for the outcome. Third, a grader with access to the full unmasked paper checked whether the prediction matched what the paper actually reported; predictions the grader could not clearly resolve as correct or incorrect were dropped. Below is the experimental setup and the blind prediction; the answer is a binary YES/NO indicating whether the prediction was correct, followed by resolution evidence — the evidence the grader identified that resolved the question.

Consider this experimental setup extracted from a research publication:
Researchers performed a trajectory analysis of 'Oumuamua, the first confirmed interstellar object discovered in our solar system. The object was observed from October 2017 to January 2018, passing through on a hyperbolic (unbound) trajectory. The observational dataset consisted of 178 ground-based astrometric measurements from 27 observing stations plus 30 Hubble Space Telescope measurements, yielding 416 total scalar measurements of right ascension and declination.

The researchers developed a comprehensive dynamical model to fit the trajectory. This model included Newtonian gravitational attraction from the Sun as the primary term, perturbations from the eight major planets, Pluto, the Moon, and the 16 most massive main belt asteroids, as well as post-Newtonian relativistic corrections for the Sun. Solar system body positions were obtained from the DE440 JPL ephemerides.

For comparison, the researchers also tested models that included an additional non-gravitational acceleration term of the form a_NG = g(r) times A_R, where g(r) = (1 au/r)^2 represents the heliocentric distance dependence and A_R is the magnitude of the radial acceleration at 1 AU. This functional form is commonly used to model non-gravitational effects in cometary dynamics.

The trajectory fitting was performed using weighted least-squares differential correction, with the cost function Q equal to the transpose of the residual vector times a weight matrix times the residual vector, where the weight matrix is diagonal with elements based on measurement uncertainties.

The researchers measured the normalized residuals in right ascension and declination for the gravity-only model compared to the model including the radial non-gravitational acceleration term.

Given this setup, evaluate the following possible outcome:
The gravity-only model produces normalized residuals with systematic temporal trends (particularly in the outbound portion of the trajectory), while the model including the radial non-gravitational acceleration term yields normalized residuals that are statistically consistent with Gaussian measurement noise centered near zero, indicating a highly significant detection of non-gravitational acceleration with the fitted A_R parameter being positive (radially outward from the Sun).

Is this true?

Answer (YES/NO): YES